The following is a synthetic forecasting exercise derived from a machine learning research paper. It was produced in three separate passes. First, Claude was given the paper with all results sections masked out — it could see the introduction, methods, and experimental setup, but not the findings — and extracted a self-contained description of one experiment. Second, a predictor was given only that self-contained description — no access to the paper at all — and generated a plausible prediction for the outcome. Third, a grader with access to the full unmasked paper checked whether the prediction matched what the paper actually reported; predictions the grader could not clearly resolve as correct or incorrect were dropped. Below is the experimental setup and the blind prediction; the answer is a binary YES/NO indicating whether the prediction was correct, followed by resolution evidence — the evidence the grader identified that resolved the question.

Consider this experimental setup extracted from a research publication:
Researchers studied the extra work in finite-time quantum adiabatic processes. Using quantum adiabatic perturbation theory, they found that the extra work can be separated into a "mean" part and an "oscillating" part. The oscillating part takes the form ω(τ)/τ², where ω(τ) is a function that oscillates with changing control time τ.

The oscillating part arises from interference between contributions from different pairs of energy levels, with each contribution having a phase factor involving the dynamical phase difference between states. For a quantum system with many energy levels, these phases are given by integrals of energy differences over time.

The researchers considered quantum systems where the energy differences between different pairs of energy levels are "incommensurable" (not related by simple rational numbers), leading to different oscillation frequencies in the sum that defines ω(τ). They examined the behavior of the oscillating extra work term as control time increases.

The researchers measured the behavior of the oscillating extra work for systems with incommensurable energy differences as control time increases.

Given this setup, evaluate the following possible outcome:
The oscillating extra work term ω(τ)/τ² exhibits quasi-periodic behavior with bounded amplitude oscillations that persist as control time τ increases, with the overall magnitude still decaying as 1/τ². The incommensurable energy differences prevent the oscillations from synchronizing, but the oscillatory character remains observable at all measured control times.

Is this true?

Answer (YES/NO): NO